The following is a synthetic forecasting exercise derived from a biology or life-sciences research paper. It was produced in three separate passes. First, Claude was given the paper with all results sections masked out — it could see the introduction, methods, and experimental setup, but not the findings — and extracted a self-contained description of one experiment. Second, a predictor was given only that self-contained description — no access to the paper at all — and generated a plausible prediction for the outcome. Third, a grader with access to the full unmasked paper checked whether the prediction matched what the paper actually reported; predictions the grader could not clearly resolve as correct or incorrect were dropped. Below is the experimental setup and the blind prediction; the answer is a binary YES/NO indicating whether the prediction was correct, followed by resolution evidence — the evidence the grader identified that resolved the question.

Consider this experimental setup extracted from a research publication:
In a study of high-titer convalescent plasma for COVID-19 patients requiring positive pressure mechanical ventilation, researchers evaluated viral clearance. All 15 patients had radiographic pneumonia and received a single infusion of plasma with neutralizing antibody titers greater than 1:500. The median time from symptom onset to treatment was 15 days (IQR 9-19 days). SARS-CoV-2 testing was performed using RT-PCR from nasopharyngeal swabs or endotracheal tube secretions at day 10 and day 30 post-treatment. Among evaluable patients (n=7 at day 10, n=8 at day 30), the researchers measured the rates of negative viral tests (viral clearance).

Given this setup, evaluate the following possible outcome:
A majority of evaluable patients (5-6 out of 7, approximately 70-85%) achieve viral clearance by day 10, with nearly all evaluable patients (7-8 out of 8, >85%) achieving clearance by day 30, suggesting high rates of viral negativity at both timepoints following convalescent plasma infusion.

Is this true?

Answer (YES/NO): YES